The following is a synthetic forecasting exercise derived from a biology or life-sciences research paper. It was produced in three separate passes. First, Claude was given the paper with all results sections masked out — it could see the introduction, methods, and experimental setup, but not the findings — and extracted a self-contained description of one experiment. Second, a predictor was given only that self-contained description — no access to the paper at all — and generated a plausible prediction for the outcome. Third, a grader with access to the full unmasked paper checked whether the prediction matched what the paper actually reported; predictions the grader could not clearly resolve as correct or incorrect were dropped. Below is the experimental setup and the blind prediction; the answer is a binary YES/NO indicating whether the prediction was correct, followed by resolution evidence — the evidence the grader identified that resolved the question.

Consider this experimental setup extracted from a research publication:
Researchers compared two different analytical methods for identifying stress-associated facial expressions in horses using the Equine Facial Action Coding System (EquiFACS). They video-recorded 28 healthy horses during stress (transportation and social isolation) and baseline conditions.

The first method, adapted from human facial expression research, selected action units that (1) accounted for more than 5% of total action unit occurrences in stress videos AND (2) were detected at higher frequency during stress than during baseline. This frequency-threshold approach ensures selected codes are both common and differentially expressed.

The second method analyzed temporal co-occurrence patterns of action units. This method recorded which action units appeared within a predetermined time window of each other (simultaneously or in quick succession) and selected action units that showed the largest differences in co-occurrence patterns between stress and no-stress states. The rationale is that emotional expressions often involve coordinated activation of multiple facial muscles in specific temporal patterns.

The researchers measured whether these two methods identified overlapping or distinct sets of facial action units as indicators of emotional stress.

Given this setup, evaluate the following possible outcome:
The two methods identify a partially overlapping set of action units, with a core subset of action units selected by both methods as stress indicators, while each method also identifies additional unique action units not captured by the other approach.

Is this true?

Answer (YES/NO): YES